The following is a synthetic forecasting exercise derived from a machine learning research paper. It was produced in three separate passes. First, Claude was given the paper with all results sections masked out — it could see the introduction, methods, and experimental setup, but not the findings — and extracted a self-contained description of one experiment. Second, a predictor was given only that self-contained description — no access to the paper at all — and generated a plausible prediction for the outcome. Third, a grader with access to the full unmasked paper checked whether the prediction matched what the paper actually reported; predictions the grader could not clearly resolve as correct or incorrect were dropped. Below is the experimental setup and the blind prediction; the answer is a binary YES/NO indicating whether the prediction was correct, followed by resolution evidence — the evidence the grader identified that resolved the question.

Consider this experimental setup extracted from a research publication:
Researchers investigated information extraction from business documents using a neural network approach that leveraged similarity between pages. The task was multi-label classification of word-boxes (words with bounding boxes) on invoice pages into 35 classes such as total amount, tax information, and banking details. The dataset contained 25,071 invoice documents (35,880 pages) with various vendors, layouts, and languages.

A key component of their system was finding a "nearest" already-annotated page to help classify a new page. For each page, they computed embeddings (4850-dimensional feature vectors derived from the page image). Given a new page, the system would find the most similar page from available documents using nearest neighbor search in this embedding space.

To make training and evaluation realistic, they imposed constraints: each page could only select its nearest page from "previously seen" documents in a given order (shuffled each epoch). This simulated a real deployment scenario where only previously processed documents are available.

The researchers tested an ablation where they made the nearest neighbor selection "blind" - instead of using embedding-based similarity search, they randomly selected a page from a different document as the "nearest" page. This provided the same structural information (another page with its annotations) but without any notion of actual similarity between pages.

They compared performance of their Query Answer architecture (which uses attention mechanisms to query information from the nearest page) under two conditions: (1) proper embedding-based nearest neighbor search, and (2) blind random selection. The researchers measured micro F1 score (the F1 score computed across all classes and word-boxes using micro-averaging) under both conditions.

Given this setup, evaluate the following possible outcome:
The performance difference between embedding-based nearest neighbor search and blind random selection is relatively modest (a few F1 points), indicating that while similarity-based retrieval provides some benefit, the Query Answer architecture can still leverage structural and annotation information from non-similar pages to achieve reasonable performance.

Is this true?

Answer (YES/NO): NO